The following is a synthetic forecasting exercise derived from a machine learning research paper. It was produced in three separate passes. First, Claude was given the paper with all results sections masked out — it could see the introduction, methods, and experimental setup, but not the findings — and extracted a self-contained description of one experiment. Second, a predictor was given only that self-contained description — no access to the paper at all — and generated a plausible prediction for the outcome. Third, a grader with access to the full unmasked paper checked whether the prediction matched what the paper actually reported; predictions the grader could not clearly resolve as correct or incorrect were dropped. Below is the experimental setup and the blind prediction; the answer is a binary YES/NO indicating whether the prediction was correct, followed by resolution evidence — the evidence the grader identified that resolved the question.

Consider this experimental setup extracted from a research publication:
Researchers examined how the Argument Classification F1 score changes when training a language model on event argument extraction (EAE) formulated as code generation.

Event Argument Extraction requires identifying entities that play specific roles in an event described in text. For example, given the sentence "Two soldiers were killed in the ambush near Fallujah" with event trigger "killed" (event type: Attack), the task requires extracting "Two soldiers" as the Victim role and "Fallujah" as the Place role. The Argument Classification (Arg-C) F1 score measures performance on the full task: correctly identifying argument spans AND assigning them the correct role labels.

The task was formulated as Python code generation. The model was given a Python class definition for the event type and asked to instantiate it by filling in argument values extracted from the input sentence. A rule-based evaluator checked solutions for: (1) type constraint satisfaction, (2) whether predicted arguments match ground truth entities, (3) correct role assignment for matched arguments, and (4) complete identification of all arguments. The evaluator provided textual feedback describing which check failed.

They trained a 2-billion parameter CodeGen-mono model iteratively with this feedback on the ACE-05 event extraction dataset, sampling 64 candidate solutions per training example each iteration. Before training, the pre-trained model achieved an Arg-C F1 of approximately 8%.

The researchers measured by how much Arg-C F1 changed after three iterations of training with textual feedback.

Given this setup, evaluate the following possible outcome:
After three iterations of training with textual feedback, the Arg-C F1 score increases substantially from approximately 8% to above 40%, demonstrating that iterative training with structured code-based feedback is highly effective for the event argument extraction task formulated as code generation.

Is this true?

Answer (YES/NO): NO